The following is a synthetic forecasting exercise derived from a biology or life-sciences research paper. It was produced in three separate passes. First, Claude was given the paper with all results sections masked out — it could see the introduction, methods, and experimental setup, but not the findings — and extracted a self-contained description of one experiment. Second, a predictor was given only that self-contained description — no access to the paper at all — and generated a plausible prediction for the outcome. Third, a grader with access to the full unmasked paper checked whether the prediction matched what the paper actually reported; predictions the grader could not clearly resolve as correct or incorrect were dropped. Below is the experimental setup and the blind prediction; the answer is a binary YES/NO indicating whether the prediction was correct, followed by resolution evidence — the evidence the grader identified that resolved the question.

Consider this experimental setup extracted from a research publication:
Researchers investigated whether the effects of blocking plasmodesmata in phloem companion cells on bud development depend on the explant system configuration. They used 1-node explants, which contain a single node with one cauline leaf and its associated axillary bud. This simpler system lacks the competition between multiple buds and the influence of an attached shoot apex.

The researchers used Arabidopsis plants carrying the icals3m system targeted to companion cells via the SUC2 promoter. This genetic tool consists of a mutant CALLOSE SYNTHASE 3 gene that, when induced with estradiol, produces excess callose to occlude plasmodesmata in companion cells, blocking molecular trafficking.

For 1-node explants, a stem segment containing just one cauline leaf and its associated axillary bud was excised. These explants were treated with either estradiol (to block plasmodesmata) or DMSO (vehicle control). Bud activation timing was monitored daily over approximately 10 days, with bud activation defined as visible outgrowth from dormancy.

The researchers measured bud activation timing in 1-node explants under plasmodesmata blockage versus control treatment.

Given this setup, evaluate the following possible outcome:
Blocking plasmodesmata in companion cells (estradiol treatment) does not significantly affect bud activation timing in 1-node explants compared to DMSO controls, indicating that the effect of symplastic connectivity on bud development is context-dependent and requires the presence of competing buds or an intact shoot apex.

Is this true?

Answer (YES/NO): NO